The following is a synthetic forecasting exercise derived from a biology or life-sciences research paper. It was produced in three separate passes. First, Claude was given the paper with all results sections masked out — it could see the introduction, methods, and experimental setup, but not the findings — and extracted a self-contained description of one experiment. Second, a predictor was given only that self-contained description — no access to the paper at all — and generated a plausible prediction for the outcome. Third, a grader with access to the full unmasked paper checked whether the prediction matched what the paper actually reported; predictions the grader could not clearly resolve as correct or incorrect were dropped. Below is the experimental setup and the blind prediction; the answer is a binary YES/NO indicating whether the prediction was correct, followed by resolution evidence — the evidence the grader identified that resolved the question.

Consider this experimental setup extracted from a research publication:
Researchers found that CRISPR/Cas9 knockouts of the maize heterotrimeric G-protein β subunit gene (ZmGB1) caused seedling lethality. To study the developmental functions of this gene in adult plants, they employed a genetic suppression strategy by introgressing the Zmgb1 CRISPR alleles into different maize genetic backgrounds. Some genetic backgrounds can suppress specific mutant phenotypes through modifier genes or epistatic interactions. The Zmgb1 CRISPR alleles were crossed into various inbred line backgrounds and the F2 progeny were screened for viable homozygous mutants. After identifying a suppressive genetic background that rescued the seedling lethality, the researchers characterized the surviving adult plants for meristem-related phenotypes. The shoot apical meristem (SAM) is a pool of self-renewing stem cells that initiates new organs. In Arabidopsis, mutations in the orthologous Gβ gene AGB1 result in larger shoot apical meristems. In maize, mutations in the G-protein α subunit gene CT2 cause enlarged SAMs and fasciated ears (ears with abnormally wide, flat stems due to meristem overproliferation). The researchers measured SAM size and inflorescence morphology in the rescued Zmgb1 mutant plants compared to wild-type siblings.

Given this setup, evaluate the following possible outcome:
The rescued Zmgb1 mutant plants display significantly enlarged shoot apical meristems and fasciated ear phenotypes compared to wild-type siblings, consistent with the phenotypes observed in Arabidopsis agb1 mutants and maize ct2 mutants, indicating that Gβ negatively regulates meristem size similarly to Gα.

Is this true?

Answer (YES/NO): YES